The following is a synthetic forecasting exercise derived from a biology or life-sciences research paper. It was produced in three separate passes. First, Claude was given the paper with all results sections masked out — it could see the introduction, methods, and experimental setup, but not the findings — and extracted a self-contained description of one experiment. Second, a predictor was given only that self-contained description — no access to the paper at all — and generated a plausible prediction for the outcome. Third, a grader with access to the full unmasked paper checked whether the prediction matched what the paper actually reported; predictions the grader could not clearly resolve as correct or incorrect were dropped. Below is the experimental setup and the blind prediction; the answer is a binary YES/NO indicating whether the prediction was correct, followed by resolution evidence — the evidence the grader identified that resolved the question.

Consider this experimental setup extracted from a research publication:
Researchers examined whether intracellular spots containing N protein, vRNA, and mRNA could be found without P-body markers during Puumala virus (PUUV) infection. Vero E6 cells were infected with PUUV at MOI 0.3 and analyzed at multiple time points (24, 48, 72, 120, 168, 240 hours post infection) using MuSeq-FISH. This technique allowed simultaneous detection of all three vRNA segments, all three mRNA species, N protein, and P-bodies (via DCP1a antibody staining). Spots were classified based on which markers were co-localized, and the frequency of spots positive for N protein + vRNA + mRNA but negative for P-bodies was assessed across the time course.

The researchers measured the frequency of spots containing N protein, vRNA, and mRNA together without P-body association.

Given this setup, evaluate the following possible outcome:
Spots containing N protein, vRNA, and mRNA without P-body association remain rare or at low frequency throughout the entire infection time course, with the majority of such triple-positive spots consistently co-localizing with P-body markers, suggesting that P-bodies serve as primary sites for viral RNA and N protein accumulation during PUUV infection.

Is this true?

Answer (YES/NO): YES